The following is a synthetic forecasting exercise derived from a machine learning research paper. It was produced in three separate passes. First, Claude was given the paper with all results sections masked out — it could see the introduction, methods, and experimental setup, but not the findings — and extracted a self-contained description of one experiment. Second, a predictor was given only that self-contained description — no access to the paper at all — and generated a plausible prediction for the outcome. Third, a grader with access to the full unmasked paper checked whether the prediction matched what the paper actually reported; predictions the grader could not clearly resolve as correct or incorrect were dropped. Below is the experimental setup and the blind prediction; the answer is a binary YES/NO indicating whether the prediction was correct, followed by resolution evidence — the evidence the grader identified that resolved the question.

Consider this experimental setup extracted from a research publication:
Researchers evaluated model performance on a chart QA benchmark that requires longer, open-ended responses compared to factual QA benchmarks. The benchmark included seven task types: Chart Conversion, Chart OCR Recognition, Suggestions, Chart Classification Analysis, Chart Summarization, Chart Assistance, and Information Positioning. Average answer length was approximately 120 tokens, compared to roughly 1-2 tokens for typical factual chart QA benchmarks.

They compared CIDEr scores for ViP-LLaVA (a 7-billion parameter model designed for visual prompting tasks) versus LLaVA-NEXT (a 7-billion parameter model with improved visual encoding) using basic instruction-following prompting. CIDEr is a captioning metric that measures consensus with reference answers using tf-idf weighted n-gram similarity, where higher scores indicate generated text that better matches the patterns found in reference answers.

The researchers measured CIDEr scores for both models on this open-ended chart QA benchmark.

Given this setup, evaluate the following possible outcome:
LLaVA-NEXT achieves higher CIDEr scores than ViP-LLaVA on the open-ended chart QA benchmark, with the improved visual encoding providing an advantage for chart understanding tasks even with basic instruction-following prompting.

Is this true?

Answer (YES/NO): YES